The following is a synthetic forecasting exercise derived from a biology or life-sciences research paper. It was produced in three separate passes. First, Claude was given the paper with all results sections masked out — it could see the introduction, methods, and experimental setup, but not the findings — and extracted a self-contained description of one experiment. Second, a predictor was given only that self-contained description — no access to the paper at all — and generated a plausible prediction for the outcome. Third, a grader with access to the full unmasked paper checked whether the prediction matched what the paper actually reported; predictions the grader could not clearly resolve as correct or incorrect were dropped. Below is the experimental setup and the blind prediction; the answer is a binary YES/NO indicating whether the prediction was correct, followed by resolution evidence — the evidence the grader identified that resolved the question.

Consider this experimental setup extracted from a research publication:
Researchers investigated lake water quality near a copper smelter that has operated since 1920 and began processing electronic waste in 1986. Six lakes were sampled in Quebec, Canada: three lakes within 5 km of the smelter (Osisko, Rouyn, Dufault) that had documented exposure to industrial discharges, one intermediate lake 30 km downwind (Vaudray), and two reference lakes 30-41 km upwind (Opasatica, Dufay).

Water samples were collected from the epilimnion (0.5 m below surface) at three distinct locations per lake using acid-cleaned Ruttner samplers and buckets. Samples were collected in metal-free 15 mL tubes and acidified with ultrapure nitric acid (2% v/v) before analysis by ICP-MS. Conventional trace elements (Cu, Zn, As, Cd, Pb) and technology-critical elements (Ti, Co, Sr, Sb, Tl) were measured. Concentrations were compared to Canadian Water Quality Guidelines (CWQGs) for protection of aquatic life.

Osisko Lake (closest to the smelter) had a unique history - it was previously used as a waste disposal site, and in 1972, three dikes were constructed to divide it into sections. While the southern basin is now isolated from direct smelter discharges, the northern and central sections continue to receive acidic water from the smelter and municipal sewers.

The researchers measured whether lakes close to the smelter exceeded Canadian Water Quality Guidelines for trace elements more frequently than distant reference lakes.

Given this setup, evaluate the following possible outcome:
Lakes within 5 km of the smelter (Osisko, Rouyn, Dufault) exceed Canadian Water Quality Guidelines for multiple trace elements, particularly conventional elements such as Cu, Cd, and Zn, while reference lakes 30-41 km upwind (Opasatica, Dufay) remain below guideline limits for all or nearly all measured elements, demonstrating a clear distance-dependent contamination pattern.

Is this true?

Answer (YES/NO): NO